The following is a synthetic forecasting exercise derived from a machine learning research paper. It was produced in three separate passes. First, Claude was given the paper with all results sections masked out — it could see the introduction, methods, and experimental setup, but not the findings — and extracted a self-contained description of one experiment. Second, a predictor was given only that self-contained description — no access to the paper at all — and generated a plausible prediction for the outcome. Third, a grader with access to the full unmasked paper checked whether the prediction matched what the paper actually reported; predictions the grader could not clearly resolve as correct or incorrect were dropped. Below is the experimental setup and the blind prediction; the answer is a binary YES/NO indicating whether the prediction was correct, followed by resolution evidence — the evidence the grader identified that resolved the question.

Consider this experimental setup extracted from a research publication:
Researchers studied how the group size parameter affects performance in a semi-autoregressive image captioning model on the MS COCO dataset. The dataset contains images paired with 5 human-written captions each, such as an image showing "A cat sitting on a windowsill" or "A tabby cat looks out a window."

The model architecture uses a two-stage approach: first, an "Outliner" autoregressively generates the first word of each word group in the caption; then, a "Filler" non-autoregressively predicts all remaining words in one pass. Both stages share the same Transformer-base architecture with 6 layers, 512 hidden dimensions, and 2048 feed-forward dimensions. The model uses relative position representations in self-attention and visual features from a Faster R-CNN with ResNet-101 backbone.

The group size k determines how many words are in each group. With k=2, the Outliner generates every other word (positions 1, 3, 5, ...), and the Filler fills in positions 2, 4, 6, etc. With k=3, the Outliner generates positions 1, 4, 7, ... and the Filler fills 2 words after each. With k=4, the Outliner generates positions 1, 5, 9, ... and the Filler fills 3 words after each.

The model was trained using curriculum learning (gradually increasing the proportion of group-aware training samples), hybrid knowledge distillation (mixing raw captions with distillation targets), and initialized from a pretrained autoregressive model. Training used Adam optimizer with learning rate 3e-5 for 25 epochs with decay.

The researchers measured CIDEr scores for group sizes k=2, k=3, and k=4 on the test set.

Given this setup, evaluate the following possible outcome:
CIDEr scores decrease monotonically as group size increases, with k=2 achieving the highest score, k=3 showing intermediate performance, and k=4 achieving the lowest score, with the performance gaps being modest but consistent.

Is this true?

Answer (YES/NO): NO